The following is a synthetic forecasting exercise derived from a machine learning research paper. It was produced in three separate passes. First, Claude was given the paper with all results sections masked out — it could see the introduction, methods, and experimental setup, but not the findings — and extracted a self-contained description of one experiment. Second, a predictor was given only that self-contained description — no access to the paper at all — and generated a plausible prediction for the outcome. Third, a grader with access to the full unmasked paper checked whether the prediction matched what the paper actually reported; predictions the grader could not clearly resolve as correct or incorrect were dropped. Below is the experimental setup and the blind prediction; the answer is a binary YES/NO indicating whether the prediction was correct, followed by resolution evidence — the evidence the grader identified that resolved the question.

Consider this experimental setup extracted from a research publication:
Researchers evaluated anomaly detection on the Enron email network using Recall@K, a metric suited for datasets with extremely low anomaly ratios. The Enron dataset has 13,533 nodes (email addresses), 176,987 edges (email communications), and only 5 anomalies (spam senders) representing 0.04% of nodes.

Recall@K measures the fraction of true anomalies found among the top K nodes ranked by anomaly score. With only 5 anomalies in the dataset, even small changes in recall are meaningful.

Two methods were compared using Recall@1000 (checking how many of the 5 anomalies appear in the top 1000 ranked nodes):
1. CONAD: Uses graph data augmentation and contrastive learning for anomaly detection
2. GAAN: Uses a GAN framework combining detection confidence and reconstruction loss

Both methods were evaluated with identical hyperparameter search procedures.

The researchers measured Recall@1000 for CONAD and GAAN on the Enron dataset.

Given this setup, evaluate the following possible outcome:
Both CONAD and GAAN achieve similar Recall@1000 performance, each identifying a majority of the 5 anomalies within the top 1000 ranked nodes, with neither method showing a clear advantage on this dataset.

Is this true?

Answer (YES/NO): NO